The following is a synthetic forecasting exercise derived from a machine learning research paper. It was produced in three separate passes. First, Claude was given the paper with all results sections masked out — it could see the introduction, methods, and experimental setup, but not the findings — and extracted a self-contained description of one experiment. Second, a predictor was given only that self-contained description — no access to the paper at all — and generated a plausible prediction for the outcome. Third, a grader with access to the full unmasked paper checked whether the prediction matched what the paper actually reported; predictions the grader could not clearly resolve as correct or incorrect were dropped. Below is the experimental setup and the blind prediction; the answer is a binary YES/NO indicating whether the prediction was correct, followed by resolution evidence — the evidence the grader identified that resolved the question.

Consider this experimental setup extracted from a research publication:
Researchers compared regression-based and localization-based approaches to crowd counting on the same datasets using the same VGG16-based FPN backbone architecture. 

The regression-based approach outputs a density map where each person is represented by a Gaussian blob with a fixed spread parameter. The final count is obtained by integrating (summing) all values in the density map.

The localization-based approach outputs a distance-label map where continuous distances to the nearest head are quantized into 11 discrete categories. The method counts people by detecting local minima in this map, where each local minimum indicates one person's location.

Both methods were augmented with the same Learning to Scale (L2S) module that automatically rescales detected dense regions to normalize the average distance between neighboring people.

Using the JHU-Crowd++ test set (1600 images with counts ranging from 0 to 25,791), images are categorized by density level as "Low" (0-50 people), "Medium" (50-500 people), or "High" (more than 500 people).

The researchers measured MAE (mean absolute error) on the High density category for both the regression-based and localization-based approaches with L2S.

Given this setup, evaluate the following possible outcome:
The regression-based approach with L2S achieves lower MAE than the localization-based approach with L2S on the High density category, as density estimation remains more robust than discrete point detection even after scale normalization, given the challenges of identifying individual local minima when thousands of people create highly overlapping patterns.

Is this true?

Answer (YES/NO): YES